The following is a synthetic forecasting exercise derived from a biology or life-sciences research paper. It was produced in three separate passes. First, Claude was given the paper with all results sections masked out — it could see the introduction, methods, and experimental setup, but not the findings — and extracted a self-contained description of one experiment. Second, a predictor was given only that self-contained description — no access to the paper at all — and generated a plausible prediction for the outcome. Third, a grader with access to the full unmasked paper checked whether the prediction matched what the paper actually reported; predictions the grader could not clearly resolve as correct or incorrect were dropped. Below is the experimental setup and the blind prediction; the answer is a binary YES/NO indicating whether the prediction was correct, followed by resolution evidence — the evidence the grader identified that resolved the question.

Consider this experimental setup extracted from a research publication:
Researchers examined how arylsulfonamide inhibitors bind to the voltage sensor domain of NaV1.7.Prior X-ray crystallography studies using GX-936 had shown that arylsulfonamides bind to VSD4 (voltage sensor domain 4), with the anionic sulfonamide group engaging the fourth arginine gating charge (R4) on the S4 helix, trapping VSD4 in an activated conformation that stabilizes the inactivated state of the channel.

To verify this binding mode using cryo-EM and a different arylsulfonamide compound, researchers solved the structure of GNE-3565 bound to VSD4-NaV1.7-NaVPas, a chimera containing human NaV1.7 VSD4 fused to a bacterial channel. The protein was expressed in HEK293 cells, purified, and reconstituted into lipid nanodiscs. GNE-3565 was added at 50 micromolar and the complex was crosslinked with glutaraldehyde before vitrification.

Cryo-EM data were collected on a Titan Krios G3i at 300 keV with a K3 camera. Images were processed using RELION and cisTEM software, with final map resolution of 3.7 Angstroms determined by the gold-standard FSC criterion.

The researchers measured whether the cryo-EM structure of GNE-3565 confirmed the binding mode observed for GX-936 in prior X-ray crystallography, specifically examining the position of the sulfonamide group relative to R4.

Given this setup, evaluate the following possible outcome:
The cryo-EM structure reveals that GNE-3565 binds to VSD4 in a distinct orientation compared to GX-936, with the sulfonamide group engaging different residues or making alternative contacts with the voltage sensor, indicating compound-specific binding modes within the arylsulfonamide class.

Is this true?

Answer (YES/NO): NO